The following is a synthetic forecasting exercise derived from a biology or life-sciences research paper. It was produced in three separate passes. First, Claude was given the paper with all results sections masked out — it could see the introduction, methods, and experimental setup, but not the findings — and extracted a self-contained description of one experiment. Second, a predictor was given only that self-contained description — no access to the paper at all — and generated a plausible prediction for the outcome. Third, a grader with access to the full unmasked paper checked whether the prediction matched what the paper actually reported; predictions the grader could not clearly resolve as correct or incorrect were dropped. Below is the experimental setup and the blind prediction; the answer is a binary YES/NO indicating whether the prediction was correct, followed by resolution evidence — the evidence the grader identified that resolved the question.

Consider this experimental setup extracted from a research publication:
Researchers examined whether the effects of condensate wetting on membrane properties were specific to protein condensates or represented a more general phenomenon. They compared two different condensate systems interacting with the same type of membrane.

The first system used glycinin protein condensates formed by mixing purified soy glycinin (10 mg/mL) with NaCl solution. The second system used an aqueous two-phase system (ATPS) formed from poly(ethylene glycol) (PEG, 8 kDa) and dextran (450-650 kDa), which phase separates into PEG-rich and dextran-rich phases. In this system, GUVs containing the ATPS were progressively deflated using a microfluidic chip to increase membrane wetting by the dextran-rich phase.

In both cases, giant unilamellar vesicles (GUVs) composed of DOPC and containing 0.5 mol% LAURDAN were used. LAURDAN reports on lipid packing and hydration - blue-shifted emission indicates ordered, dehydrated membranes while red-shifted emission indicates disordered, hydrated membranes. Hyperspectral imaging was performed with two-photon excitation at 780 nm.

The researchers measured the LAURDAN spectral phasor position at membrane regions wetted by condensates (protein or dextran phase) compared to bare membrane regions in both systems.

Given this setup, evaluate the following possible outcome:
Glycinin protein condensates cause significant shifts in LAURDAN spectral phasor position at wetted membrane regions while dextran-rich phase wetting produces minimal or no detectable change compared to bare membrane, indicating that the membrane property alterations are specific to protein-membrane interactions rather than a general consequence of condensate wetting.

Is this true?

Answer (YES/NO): NO